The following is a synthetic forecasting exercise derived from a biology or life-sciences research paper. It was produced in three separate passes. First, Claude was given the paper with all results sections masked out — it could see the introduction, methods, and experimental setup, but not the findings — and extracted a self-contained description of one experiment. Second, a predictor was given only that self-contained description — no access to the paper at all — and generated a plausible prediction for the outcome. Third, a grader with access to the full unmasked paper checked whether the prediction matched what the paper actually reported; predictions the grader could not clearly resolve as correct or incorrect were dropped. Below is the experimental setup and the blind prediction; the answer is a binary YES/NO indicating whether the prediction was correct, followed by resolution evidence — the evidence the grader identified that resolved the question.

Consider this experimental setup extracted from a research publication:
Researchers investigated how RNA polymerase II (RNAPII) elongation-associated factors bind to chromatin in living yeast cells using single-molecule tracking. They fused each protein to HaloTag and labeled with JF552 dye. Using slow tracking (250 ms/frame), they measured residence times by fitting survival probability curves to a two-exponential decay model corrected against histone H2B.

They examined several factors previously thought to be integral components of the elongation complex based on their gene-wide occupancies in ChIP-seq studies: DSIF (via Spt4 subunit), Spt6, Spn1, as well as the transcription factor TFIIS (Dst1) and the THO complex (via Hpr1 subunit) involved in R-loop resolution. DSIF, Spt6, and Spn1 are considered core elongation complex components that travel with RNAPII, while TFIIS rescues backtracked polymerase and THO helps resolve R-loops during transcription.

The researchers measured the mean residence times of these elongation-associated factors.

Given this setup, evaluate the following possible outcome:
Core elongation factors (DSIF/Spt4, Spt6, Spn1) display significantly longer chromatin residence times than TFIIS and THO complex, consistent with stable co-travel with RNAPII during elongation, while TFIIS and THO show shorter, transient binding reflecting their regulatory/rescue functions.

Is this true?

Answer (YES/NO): YES